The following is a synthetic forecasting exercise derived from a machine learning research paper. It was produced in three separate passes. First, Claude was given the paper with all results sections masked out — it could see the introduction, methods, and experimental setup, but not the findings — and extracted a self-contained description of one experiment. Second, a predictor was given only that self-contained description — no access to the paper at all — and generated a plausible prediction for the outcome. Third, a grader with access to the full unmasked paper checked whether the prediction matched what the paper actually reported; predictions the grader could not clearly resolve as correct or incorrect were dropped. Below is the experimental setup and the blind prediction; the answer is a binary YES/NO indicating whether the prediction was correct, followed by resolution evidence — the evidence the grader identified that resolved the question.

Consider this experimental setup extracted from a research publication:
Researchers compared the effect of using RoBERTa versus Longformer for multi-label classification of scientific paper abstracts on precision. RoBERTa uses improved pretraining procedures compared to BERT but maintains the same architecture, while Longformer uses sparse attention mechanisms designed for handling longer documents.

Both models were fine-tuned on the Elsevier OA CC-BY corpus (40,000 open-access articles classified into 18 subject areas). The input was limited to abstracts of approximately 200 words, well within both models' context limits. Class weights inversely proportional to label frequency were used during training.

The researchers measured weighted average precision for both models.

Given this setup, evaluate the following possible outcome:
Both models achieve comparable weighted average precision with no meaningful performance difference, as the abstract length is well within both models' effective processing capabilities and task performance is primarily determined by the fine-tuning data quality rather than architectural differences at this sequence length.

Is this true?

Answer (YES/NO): NO